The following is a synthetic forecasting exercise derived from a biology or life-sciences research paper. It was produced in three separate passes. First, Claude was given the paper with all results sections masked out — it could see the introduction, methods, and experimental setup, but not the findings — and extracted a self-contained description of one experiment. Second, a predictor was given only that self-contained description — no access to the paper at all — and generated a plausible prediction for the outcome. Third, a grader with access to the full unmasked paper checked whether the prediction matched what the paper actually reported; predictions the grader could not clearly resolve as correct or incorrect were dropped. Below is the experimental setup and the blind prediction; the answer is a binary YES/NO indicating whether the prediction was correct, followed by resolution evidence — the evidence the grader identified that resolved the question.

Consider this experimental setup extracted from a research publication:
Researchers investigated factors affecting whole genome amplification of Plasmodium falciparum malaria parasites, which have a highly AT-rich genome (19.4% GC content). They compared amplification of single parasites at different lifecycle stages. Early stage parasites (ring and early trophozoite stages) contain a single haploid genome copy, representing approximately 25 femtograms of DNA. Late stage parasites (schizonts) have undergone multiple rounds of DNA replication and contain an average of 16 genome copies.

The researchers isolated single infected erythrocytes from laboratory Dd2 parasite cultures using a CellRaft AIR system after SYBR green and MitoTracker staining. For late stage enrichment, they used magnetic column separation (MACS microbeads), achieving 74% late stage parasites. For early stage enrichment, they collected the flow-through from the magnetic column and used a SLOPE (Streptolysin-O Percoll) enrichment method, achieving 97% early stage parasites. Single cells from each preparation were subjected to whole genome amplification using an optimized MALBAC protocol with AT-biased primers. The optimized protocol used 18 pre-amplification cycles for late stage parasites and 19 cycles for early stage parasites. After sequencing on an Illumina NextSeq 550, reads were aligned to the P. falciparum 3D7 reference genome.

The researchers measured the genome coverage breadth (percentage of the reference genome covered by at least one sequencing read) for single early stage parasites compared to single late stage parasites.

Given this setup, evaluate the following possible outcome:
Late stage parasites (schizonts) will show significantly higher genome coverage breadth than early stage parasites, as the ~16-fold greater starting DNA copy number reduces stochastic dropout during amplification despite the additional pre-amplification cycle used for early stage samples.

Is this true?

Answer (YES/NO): NO